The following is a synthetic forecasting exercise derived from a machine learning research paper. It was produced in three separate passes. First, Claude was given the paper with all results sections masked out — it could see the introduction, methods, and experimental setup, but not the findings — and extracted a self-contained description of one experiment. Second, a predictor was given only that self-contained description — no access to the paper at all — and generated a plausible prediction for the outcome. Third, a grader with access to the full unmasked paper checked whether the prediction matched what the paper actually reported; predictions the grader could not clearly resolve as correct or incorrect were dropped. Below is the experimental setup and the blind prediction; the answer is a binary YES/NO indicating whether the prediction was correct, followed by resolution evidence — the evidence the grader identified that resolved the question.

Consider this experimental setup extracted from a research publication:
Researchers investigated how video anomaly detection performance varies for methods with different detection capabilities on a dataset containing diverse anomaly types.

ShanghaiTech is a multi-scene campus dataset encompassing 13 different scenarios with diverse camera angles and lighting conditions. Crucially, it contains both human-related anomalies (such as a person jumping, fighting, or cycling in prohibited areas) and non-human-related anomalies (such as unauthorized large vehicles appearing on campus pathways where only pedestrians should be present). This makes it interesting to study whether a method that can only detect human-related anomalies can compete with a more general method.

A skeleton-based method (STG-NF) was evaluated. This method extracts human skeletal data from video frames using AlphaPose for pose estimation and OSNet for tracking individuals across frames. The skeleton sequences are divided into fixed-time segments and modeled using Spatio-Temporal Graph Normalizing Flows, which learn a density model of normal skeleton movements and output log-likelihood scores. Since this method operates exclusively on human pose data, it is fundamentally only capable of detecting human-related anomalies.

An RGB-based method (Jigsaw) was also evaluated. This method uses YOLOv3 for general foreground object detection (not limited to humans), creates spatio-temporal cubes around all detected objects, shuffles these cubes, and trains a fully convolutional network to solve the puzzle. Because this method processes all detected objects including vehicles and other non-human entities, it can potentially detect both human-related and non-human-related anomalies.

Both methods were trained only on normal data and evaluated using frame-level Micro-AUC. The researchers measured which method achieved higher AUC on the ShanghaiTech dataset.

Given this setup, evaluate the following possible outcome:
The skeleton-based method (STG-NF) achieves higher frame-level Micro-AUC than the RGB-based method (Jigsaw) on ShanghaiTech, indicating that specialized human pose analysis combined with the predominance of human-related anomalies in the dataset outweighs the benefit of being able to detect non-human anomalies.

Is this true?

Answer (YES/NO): YES